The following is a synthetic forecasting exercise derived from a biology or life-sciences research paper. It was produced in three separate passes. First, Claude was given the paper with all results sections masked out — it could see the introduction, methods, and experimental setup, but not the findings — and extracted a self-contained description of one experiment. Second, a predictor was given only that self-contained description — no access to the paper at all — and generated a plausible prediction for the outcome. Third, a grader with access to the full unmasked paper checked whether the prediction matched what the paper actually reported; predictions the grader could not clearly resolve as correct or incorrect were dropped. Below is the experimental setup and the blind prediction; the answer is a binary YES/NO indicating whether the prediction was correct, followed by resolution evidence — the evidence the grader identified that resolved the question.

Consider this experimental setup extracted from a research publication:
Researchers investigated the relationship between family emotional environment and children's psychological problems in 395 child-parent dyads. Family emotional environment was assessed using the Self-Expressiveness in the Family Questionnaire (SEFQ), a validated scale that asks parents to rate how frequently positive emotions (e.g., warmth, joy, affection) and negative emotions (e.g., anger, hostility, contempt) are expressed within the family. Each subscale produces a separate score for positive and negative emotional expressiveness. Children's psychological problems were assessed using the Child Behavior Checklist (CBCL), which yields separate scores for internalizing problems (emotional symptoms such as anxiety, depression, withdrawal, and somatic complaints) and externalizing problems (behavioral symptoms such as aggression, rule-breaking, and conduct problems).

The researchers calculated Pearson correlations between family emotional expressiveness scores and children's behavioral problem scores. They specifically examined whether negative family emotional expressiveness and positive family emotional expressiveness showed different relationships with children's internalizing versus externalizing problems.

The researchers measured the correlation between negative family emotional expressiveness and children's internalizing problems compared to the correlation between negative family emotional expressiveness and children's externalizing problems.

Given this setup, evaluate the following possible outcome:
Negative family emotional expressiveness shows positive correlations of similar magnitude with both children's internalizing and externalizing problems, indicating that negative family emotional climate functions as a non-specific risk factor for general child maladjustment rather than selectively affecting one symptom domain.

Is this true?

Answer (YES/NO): NO